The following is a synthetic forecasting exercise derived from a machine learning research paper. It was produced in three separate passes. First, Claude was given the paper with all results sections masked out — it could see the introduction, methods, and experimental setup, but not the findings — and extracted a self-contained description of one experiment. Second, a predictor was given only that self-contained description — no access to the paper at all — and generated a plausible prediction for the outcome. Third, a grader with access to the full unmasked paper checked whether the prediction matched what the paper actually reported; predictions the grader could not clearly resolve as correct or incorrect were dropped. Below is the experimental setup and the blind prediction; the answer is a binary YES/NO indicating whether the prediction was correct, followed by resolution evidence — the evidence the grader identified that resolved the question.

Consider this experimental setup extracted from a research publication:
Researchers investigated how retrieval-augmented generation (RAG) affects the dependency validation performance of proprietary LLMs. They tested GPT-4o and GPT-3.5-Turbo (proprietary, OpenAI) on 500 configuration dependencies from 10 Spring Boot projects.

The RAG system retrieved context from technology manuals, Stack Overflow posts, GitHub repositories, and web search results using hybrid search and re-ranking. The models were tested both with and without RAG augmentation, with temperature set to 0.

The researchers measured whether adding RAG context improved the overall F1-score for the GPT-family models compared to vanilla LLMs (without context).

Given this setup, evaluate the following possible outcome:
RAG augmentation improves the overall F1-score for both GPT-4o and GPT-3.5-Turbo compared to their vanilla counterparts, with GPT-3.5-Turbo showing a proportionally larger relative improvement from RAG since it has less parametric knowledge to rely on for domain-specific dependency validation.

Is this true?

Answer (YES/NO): NO